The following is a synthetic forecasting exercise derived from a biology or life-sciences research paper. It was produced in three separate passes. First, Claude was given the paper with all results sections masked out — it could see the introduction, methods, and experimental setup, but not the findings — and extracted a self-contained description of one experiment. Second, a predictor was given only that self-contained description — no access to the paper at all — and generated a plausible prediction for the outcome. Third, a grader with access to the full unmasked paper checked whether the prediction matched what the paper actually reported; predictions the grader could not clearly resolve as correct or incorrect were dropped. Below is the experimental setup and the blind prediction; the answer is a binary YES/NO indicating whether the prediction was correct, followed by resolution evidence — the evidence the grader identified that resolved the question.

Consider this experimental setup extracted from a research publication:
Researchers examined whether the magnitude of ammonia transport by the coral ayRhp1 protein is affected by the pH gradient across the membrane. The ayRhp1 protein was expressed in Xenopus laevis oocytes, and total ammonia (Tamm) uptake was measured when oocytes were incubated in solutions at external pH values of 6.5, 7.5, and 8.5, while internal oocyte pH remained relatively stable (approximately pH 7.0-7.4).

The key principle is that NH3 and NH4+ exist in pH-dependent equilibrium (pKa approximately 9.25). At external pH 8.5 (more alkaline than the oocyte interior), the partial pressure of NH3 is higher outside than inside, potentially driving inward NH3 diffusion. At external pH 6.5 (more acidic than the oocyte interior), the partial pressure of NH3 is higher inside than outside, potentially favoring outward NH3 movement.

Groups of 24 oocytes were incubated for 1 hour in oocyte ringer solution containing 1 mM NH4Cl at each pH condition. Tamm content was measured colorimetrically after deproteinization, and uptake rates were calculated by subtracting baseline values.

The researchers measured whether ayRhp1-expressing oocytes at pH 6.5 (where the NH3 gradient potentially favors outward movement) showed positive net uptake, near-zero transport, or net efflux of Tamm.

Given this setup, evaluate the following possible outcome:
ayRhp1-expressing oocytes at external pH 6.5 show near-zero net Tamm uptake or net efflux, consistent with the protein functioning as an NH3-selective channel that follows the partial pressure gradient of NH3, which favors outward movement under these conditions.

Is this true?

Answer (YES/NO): NO